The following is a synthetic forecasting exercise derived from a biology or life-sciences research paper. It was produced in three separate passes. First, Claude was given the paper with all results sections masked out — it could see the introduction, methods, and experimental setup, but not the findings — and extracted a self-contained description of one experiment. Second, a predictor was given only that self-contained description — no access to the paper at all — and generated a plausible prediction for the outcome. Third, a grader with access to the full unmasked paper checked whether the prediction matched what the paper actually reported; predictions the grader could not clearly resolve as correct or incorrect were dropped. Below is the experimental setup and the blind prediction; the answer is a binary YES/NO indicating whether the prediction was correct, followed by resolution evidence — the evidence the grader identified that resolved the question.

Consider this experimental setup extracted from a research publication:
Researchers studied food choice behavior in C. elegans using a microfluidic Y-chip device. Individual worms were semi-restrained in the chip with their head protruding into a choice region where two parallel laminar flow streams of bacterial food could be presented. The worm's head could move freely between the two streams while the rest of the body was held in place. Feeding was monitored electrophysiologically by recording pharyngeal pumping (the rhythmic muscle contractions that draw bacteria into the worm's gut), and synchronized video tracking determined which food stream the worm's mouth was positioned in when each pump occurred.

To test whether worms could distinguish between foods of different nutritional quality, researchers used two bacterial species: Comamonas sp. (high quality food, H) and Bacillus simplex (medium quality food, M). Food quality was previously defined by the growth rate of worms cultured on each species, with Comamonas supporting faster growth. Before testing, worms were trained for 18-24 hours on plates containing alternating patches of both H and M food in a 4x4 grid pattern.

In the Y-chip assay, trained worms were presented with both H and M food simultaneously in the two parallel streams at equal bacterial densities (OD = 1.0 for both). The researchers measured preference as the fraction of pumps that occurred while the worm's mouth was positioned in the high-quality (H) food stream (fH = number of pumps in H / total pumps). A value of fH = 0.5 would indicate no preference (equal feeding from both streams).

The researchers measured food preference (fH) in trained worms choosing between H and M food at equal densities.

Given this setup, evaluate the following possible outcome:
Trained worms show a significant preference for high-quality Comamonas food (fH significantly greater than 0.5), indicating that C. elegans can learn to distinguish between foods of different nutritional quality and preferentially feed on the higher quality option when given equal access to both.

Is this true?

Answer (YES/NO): YES